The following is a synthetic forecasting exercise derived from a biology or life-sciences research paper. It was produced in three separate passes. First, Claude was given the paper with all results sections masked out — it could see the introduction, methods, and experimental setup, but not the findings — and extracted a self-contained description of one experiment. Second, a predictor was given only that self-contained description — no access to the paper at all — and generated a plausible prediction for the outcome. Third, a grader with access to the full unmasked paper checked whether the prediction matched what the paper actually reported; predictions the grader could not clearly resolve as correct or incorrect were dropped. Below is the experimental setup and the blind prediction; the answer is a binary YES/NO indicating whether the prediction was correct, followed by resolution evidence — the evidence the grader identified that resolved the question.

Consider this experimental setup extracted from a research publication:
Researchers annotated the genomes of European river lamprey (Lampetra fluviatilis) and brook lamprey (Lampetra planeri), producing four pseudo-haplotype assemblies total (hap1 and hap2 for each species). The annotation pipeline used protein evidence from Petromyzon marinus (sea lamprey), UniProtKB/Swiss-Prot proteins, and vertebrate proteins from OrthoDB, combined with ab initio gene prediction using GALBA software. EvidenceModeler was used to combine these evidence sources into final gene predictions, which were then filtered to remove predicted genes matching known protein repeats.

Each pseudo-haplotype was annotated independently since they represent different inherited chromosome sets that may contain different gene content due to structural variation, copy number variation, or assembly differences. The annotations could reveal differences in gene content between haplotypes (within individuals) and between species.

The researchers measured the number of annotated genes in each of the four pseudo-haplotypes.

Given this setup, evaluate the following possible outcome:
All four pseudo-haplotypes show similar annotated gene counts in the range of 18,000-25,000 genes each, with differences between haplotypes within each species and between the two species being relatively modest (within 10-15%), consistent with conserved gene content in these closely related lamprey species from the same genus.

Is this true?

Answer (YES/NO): NO